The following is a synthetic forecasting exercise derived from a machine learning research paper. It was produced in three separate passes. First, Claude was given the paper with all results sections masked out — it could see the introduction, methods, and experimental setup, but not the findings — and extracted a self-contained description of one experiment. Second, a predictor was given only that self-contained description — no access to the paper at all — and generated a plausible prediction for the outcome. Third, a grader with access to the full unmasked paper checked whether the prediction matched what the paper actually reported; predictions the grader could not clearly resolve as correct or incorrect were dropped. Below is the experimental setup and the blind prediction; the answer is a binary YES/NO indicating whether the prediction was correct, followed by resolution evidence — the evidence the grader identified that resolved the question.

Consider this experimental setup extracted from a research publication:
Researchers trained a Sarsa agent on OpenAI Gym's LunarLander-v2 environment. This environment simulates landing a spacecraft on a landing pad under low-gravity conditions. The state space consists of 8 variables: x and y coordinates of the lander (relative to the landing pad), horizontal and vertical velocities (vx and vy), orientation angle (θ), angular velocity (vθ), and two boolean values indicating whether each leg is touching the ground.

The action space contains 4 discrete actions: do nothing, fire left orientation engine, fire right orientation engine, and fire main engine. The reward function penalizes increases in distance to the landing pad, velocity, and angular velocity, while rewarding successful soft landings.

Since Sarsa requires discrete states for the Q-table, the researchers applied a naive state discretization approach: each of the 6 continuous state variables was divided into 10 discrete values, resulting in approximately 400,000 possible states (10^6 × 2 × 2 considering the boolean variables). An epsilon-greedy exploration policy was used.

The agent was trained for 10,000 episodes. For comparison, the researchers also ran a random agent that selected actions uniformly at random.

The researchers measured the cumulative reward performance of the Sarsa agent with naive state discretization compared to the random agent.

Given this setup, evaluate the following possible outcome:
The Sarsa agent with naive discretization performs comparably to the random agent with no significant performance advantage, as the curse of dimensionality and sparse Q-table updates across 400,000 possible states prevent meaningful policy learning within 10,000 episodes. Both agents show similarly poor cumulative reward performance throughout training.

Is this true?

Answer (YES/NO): NO